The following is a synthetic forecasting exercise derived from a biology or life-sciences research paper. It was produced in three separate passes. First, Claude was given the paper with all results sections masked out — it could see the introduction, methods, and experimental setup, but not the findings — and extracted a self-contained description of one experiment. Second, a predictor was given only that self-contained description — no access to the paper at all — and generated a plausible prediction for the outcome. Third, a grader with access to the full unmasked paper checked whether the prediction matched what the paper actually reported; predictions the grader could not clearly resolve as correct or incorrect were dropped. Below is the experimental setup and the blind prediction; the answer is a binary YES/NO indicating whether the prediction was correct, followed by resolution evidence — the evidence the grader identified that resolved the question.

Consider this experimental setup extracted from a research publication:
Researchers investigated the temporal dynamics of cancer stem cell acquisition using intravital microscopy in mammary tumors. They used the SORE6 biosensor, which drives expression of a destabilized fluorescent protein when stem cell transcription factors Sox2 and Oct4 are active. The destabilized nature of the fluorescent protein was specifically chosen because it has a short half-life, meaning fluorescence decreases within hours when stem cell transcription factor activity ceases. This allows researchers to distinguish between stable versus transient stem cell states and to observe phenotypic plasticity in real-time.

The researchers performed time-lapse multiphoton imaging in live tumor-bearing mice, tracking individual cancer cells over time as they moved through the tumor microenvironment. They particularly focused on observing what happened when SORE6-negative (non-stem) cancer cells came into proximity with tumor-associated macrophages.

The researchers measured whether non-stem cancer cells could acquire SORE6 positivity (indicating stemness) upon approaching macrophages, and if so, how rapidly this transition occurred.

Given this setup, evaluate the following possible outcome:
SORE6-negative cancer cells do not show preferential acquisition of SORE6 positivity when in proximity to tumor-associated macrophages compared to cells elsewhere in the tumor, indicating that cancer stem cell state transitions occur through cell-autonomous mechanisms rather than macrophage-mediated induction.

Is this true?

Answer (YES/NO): NO